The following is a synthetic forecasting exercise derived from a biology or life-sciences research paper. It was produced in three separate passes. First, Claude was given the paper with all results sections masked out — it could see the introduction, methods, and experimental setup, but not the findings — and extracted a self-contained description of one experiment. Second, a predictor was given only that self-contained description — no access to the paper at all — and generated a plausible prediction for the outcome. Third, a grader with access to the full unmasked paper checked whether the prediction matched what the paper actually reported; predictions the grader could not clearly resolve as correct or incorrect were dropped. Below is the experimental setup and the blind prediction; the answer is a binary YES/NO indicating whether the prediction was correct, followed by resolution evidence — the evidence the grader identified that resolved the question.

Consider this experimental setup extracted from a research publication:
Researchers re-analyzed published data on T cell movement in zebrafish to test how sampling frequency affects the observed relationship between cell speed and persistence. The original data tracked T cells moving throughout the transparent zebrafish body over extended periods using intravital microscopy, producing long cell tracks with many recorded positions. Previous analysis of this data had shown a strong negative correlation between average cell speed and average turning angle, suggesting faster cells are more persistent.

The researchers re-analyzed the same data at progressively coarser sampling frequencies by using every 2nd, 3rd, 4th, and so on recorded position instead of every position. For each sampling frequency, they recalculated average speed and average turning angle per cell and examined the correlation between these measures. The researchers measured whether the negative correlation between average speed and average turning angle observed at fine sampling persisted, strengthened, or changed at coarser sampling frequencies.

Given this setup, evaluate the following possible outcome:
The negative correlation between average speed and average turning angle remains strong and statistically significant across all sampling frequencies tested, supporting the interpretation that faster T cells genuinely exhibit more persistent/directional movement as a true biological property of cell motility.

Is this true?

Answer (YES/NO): NO